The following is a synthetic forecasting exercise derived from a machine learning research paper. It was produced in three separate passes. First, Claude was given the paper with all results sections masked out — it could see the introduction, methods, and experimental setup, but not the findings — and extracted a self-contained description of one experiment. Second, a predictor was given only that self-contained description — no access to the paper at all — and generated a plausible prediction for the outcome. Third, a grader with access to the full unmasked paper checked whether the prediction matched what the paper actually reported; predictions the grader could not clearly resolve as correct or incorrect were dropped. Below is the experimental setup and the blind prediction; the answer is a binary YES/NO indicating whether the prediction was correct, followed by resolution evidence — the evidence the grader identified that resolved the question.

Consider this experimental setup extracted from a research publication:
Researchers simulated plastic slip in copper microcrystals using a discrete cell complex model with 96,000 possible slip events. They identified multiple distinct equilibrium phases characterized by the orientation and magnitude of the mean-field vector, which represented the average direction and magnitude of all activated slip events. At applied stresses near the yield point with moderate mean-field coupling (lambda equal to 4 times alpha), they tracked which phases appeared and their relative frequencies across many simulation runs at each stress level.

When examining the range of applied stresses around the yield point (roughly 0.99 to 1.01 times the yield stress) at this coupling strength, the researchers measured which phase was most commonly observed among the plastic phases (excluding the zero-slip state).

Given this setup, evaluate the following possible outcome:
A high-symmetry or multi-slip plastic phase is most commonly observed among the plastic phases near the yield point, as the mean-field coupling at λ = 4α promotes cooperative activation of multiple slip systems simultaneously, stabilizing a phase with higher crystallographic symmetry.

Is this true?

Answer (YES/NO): YES